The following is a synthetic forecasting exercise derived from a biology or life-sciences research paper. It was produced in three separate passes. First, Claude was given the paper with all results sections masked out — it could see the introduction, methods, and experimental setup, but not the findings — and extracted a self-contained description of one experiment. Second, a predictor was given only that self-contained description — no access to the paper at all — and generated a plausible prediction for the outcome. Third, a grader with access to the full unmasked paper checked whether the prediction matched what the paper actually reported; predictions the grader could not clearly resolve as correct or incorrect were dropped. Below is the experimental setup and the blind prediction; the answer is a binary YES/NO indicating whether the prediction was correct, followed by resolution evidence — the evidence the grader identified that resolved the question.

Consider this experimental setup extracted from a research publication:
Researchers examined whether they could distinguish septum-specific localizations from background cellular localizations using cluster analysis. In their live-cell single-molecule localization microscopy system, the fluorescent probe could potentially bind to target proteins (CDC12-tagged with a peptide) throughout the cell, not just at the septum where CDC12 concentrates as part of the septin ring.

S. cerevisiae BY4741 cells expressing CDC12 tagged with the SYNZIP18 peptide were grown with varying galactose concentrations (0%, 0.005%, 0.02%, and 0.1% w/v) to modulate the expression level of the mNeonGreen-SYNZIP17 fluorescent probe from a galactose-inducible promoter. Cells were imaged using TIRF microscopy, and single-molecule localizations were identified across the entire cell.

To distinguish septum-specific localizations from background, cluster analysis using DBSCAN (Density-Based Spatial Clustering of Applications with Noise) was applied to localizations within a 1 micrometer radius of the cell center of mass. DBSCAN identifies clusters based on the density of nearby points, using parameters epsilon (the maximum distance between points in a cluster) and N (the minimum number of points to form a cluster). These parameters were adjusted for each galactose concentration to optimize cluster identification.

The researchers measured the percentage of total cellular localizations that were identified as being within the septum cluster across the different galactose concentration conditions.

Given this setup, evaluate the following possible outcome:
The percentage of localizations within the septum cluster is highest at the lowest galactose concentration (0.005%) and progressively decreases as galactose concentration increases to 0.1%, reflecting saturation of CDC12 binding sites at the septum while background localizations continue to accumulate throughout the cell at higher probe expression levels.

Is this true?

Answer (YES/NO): NO